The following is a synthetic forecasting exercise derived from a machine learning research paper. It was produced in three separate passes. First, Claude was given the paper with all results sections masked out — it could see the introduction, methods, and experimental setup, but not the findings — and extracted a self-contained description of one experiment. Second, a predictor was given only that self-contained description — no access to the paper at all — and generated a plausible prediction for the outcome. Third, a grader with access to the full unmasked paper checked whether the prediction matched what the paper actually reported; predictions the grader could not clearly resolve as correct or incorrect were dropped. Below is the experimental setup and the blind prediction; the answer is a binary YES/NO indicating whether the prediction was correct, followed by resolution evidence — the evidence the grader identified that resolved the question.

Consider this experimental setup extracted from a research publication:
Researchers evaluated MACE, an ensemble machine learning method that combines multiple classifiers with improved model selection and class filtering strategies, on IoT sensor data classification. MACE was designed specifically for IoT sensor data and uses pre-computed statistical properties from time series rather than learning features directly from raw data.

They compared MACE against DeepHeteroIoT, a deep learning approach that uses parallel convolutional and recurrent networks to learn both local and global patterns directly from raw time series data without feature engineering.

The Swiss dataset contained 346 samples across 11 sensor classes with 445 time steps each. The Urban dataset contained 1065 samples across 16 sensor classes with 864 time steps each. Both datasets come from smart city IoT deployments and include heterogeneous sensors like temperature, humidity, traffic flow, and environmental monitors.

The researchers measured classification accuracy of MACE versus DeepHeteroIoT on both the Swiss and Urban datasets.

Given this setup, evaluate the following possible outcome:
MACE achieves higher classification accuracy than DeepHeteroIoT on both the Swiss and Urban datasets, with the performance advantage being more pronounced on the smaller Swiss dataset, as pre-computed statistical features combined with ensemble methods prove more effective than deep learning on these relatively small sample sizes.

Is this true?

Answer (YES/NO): NO